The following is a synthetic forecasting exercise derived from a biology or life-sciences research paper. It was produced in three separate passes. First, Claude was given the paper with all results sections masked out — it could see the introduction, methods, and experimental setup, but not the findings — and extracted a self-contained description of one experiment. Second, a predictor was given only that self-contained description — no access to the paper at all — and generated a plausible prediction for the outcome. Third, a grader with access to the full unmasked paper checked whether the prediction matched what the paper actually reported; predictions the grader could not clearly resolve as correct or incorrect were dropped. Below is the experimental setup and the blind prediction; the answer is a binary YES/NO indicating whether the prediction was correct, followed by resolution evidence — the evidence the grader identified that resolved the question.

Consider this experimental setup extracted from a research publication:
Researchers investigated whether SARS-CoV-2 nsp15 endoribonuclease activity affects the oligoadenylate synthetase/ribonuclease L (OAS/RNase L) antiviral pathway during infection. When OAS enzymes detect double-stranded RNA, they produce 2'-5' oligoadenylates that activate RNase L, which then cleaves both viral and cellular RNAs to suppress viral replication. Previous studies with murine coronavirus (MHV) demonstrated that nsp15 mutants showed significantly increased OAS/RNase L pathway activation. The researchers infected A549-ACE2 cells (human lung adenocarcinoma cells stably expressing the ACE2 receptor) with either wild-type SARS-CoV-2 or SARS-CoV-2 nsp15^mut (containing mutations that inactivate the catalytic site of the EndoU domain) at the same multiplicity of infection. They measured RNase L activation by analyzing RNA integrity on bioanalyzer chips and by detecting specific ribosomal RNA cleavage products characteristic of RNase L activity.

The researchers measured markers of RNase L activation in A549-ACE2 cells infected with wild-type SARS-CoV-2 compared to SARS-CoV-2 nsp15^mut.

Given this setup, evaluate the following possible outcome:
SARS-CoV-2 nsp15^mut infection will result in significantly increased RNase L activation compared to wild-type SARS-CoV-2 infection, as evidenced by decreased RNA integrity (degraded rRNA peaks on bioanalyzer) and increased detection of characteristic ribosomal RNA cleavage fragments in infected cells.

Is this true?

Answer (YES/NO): NO